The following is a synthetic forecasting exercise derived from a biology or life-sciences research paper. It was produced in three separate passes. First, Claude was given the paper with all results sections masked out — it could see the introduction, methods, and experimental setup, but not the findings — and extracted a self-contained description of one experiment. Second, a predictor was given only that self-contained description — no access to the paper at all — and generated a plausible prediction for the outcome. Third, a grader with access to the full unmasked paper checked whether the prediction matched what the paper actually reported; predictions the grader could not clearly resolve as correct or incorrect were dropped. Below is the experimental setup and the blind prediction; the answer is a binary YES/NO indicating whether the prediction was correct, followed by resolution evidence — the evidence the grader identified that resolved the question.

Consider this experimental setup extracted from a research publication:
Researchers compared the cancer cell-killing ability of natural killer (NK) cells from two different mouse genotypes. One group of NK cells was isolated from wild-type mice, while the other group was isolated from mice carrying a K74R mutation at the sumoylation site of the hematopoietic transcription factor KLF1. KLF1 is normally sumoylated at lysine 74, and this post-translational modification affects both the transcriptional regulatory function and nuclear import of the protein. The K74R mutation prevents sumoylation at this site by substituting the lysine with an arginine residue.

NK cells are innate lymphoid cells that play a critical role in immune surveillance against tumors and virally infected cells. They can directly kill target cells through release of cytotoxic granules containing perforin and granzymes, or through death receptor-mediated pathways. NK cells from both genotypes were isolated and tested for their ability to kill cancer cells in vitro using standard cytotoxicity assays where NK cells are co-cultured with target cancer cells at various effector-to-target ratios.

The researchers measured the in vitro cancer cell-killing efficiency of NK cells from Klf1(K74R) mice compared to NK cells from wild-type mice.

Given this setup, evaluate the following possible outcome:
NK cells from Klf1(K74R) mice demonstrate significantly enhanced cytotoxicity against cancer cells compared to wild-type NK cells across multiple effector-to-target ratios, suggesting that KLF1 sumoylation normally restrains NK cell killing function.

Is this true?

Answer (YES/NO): YES